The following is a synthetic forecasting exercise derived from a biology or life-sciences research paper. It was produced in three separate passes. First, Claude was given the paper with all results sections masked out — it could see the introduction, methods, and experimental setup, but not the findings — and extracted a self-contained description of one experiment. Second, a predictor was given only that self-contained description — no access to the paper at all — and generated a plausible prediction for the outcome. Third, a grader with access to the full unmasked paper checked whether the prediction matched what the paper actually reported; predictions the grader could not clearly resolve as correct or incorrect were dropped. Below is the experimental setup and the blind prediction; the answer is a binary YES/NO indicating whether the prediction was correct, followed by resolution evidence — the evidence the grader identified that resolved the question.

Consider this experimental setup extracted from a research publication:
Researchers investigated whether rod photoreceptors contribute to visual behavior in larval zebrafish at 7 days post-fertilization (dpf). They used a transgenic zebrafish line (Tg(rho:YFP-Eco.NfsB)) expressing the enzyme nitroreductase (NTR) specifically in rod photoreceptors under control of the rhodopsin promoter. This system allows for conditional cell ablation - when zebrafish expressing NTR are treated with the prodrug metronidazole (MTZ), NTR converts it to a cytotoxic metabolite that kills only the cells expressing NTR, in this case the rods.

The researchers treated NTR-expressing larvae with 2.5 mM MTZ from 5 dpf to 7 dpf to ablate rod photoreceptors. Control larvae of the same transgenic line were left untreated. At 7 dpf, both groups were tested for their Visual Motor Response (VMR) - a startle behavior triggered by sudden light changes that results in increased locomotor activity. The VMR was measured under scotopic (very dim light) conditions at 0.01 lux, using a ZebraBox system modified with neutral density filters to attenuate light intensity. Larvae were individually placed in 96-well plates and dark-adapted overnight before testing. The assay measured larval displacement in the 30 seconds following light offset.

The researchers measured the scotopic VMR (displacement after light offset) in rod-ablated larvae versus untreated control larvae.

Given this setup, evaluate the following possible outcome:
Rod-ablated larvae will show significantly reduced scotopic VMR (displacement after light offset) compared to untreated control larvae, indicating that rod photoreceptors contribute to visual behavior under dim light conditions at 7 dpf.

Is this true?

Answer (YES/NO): YES